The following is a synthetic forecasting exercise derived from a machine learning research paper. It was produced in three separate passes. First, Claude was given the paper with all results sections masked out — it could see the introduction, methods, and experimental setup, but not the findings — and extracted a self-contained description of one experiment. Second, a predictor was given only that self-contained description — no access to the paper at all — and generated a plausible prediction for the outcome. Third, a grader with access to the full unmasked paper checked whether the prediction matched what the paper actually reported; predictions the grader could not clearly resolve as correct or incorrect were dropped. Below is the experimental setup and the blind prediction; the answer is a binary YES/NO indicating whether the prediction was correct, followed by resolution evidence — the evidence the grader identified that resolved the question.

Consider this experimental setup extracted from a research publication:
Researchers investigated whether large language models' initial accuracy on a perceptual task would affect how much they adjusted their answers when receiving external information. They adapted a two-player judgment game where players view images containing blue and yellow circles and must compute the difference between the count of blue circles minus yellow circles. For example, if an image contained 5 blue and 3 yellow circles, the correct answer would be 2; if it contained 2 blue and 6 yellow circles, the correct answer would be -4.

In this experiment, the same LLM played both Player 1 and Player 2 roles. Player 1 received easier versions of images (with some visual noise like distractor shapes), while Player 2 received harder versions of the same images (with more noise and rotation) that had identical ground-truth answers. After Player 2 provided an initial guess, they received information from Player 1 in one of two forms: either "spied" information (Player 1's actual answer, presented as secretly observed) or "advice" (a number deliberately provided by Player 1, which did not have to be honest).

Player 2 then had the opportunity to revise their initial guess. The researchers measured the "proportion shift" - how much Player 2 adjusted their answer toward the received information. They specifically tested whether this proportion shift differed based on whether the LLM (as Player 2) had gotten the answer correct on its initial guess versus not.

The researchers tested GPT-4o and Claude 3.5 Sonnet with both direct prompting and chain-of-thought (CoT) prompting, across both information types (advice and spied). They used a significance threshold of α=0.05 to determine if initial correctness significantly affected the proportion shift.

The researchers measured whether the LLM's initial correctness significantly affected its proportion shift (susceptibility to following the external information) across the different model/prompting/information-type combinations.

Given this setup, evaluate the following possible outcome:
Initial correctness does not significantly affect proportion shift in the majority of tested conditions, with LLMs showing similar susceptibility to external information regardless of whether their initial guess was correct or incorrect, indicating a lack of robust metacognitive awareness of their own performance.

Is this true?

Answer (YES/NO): YES